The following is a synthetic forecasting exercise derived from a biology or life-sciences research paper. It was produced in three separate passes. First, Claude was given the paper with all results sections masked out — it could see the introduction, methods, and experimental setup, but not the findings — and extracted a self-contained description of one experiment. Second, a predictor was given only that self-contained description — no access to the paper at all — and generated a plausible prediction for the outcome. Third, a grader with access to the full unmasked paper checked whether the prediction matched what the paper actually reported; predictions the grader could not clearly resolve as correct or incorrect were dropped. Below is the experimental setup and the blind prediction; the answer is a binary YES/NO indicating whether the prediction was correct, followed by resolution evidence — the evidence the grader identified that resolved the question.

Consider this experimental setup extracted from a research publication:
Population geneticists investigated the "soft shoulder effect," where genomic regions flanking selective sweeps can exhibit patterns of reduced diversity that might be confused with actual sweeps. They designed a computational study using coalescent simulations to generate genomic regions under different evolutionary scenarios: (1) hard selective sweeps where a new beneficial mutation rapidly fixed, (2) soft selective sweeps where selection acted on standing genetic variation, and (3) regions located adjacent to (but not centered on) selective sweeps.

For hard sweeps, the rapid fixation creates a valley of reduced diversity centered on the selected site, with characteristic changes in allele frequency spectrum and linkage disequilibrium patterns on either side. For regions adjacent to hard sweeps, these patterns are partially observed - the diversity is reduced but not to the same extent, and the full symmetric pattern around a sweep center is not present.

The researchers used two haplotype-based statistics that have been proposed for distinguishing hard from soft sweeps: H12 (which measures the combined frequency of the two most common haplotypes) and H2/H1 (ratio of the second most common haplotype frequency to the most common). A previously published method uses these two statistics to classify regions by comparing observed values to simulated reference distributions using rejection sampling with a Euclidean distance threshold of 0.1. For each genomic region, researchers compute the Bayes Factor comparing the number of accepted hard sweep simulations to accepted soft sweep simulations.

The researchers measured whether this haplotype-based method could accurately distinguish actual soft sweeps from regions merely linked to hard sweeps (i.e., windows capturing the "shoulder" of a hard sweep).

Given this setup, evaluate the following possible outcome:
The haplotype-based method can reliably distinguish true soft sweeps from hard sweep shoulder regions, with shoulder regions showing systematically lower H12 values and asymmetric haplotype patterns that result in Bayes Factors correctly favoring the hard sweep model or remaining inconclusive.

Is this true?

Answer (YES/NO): NO